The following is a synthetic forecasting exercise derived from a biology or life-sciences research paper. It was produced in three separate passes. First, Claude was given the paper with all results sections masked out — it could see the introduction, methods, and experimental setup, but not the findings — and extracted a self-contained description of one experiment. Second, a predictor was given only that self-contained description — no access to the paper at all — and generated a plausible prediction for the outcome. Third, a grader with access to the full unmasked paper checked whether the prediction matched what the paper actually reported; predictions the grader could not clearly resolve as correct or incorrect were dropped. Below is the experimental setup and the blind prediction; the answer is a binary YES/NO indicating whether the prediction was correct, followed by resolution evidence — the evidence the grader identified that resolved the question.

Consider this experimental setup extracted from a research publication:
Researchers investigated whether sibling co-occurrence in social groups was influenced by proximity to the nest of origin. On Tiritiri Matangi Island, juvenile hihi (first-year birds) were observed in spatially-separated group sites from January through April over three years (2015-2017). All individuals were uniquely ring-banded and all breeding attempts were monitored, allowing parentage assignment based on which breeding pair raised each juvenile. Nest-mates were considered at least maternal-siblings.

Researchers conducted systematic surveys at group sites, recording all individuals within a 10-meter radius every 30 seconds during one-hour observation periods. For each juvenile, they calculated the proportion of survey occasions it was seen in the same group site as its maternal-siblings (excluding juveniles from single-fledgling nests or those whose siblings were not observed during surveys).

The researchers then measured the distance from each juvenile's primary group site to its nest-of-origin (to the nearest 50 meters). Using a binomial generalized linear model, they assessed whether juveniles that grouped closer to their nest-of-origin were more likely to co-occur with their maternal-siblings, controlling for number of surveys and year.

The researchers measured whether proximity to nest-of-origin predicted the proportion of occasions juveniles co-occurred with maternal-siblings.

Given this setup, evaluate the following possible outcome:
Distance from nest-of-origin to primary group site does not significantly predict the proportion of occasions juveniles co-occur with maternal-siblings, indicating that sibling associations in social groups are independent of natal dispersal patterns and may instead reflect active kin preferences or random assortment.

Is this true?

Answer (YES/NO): YES